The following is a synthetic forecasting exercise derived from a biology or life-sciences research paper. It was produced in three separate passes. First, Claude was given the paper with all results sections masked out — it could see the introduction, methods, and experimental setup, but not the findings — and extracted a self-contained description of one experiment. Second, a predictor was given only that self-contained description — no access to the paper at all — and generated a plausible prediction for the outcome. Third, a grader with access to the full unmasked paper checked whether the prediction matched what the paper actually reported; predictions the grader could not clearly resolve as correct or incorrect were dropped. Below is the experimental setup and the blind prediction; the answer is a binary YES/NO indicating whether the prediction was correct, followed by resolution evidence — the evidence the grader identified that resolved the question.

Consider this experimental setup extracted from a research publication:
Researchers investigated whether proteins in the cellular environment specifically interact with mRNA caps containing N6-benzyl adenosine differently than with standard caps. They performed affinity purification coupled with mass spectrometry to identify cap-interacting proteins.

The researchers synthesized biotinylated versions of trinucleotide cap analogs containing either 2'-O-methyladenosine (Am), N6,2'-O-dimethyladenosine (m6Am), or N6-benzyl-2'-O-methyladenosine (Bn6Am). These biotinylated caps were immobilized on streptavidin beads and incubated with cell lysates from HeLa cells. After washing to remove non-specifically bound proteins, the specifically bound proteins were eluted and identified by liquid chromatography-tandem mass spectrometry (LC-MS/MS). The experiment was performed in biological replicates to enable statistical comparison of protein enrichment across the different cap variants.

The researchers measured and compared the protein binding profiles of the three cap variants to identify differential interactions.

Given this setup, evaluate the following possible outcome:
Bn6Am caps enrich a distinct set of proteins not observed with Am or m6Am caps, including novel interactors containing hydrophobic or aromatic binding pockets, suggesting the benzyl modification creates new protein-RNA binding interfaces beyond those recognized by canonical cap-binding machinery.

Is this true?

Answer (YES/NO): NO